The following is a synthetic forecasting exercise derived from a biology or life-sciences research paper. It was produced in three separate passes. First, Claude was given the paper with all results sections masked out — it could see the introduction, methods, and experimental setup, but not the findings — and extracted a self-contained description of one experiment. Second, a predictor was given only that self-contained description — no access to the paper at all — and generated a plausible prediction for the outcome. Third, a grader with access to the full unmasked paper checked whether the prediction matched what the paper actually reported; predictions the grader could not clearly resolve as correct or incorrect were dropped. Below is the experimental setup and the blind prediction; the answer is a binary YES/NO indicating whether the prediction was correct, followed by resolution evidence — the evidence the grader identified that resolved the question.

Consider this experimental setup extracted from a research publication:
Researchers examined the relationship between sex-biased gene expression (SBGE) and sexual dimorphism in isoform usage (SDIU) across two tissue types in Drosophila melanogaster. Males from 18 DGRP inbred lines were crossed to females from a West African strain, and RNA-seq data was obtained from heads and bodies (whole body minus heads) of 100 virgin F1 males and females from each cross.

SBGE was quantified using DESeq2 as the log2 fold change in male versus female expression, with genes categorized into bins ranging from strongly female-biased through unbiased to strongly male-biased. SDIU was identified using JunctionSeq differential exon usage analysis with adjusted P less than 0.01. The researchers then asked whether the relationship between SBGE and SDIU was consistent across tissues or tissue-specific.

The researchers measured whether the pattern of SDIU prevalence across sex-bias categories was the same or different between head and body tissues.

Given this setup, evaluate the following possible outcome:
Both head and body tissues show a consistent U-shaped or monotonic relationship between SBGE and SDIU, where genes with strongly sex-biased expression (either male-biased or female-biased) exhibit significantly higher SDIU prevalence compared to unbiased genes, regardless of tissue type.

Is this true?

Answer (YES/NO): NO